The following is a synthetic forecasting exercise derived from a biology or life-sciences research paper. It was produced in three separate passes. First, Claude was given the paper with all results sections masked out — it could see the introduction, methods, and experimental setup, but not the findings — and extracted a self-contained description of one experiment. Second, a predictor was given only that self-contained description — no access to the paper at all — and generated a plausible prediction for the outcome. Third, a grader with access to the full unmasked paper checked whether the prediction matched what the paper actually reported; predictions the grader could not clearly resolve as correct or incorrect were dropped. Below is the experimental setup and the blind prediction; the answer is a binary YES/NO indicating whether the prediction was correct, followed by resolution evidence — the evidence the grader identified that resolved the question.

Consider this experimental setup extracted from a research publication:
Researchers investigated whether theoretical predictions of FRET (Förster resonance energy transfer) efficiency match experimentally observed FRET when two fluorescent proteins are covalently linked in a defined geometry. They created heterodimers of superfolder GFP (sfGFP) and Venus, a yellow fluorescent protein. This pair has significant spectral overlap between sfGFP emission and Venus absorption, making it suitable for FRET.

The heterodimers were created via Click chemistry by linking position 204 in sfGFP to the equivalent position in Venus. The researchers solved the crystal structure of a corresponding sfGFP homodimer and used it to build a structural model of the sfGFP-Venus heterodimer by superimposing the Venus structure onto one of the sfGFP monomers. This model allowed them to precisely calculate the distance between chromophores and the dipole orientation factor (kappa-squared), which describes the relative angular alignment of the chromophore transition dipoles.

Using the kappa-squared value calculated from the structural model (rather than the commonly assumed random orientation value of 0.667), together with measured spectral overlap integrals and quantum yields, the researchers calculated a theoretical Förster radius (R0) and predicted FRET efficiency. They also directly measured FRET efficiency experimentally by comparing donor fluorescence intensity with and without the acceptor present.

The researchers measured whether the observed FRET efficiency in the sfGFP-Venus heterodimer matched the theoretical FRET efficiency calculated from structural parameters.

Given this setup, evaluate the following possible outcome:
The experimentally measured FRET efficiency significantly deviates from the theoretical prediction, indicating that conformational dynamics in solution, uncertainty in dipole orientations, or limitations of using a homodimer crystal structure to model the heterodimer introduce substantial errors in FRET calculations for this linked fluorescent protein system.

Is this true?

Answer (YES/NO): YES